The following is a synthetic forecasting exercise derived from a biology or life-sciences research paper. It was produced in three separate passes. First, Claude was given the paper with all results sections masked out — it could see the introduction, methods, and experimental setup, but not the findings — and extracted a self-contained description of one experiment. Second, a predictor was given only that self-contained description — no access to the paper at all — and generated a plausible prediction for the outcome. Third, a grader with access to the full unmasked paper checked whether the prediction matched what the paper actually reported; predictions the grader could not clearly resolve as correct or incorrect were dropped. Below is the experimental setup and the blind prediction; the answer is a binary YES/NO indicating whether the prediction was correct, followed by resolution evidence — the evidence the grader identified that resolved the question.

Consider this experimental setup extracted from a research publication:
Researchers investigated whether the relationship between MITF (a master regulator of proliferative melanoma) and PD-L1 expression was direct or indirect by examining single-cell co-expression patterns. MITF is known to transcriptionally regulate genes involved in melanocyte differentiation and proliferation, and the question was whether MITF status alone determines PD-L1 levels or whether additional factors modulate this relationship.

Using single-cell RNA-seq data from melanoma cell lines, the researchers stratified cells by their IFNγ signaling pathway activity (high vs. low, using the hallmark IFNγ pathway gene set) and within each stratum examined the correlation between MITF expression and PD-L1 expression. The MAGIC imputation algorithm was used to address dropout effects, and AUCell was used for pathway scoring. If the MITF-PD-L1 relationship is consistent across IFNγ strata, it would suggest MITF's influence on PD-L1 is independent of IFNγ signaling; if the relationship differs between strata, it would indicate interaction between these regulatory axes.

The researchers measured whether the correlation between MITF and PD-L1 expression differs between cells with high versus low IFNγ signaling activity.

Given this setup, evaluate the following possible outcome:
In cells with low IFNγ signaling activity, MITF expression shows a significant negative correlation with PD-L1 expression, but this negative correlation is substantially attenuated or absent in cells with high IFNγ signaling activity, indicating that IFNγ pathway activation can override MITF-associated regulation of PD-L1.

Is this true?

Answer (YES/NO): YES